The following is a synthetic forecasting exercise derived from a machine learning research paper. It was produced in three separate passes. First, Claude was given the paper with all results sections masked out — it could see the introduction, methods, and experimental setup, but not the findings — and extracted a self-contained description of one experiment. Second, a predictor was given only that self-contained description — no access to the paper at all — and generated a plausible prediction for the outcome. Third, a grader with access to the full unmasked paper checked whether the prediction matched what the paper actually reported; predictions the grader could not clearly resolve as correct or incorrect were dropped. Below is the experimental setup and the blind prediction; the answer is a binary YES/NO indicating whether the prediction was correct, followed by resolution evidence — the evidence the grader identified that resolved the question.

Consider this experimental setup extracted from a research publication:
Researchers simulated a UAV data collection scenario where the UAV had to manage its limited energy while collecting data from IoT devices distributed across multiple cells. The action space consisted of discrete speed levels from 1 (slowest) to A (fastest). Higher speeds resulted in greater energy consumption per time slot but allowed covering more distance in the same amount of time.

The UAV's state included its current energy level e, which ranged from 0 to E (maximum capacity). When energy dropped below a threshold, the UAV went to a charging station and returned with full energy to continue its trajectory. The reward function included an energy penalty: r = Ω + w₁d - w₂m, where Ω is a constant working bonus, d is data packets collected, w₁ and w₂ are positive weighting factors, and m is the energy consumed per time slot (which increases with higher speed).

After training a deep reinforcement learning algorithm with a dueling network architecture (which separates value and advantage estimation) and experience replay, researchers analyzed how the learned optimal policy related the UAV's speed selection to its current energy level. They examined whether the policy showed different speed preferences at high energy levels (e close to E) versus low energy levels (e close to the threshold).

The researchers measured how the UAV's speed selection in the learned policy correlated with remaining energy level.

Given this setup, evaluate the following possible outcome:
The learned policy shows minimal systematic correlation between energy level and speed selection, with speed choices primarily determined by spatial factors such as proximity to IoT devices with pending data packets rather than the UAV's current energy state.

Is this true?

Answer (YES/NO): NO